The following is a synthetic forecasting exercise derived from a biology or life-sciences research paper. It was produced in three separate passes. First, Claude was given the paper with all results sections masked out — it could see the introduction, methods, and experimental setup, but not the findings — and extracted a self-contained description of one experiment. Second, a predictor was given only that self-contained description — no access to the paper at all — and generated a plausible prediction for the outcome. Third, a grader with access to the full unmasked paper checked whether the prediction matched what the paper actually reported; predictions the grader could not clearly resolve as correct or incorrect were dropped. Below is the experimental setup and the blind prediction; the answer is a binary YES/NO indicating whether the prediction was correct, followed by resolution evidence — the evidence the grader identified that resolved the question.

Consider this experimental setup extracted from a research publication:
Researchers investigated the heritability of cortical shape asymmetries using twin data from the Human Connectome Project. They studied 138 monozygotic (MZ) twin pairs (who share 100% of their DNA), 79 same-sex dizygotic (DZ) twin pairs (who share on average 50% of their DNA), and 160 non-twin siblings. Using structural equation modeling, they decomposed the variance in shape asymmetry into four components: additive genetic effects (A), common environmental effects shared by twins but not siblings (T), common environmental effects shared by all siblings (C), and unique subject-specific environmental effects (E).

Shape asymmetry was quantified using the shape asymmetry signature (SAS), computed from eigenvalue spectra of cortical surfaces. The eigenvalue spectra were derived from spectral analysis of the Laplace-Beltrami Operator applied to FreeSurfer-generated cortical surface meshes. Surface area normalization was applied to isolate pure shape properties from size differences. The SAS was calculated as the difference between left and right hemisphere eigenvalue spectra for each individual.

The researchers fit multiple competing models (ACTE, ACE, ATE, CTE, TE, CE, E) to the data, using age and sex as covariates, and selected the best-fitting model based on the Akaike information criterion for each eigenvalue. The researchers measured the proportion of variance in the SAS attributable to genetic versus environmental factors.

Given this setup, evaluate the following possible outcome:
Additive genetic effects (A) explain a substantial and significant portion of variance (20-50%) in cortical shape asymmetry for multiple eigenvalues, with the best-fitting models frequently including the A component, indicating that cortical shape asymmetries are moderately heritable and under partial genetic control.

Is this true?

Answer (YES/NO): NO